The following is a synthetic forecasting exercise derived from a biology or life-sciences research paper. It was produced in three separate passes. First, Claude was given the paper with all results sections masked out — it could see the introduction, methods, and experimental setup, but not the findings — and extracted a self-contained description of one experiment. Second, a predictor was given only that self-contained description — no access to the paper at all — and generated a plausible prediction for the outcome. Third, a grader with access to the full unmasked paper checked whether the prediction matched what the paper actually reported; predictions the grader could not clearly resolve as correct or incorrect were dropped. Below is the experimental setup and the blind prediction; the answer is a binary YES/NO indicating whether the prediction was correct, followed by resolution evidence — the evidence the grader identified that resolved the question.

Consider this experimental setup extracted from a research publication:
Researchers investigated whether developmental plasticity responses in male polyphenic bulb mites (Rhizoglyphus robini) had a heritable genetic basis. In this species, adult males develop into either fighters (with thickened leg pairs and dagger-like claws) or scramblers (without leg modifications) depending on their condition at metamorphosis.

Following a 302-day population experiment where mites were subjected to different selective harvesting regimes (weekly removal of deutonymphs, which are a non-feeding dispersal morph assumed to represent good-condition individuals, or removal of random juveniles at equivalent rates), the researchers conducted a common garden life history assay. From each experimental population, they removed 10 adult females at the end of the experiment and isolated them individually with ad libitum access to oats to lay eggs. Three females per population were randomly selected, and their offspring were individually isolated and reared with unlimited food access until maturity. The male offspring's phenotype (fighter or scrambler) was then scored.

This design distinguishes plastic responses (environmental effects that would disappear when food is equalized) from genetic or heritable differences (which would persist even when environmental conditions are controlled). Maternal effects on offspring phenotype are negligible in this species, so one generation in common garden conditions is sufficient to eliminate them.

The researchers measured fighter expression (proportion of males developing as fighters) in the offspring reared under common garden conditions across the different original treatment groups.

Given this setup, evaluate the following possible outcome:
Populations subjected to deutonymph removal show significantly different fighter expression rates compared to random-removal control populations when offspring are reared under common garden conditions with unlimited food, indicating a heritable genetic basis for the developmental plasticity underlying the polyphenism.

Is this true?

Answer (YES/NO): NO